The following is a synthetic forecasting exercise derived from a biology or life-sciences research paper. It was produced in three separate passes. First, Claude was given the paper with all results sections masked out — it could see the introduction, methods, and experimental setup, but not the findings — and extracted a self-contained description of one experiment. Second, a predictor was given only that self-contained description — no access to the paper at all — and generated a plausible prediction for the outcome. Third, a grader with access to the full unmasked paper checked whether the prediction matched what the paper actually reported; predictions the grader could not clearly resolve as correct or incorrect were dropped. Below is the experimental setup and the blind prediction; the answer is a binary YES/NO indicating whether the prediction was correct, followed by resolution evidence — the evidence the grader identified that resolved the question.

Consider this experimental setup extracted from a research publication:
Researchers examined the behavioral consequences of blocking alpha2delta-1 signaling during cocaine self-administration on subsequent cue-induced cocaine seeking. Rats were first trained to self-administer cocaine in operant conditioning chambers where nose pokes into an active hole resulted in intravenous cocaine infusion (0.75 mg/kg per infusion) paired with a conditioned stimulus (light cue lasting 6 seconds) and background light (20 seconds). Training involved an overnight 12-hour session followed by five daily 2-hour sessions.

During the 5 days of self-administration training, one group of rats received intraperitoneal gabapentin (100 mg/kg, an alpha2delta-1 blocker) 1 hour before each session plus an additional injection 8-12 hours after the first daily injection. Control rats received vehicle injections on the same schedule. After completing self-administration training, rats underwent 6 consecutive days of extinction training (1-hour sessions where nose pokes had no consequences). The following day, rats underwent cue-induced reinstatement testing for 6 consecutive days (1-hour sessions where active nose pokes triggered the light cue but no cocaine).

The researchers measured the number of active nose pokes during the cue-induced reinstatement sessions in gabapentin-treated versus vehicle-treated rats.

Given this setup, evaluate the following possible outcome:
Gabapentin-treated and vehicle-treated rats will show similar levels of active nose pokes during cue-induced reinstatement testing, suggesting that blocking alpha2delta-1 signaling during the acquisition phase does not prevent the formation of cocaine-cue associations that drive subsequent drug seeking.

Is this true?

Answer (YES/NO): NO